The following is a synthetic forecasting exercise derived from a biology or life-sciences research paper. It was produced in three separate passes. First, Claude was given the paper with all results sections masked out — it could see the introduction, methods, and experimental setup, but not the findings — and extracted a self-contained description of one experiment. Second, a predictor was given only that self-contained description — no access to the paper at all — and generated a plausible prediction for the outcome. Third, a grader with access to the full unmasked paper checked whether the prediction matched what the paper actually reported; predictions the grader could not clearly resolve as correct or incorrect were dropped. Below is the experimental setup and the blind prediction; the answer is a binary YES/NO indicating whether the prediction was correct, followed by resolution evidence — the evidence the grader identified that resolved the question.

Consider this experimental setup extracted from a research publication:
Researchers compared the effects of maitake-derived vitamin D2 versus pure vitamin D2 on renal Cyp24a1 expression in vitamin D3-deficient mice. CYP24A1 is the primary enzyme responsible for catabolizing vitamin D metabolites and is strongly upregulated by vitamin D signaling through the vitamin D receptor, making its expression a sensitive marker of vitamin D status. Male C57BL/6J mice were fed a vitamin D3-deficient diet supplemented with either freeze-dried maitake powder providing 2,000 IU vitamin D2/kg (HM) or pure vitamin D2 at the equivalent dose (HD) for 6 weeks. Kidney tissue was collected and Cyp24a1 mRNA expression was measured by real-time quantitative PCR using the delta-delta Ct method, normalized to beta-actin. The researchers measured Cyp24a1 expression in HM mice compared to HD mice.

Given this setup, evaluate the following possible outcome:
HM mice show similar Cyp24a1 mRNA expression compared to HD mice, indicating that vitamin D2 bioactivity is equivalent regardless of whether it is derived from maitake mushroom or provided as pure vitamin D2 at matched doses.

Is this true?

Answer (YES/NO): NO